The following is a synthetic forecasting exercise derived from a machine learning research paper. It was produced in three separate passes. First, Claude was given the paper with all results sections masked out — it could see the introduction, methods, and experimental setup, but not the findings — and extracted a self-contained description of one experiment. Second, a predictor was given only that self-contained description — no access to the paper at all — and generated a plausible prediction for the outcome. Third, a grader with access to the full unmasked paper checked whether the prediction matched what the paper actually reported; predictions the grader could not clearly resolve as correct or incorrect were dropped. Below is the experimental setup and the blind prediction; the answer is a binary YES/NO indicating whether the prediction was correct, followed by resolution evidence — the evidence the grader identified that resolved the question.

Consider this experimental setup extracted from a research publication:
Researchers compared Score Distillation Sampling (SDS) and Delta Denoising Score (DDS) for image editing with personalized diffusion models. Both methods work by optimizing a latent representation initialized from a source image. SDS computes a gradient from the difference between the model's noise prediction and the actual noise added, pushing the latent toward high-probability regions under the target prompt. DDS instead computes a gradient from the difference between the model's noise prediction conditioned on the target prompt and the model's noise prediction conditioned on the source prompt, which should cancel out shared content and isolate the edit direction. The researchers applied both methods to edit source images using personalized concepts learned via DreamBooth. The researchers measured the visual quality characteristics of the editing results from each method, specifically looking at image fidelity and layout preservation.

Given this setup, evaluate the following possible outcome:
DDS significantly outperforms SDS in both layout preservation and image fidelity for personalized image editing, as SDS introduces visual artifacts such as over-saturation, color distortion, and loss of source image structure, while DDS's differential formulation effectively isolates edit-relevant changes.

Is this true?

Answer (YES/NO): NO